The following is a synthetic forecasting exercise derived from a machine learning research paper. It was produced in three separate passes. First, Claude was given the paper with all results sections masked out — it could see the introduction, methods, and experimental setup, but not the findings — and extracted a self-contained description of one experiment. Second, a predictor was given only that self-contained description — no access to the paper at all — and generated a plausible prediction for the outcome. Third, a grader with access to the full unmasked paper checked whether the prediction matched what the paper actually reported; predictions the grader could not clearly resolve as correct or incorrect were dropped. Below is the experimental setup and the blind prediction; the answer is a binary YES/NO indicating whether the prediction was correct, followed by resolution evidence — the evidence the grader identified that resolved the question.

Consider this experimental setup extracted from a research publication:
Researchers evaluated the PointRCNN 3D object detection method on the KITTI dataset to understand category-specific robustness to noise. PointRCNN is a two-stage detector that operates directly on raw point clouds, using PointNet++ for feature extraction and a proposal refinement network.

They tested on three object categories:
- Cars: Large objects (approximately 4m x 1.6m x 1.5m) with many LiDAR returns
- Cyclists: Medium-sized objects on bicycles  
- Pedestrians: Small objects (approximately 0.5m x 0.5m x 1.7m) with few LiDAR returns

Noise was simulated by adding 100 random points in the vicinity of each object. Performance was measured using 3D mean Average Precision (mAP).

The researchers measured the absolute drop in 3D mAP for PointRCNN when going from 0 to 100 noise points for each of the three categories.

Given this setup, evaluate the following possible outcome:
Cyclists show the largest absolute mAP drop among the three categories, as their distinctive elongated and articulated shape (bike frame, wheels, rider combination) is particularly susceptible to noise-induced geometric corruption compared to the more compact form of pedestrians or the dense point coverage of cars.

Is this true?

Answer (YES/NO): NO